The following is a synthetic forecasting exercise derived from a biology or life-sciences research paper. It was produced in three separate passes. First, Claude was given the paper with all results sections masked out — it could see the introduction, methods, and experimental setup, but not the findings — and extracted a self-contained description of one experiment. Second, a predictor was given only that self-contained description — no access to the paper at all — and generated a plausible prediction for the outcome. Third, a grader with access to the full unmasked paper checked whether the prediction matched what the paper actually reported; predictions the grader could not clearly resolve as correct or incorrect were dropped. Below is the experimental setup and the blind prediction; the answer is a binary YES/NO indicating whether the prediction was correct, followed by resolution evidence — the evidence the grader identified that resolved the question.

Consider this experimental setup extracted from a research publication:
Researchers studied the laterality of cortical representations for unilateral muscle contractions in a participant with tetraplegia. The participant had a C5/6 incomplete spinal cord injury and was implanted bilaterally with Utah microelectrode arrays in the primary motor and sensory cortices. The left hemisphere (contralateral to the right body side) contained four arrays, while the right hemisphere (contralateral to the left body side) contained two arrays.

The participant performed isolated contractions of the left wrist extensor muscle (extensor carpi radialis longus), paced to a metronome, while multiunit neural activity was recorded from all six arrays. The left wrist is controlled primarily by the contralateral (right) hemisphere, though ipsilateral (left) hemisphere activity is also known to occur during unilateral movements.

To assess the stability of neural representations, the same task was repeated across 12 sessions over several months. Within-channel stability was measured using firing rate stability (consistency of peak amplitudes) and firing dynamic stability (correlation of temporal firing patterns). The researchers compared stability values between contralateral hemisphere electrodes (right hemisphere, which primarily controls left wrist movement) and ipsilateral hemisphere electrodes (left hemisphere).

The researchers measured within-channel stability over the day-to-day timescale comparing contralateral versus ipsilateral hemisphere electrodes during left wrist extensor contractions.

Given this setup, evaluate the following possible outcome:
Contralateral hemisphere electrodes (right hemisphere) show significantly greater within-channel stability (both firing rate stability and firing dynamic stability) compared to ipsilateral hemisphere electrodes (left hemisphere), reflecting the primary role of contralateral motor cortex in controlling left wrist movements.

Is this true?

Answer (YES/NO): NO